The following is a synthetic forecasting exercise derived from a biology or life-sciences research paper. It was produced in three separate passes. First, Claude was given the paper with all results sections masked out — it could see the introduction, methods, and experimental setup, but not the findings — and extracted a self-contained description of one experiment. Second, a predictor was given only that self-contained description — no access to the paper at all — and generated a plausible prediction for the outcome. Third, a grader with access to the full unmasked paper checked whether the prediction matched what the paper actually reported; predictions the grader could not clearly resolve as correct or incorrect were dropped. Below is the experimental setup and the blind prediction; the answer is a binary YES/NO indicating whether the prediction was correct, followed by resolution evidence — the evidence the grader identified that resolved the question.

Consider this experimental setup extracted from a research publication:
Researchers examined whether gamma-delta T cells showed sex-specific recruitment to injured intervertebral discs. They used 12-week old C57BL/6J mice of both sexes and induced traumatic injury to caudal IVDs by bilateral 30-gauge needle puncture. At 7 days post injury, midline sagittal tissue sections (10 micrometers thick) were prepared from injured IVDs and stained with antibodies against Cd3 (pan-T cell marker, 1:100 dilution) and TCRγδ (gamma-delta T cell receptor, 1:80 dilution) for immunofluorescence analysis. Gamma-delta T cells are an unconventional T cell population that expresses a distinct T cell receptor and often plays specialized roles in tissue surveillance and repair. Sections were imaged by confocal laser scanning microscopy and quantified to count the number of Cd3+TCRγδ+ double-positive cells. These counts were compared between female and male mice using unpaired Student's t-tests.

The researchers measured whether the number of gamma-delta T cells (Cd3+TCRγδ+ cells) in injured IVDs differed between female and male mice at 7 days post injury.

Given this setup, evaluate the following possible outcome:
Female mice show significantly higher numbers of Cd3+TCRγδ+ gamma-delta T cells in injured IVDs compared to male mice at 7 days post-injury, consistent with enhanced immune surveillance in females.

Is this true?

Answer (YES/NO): YES